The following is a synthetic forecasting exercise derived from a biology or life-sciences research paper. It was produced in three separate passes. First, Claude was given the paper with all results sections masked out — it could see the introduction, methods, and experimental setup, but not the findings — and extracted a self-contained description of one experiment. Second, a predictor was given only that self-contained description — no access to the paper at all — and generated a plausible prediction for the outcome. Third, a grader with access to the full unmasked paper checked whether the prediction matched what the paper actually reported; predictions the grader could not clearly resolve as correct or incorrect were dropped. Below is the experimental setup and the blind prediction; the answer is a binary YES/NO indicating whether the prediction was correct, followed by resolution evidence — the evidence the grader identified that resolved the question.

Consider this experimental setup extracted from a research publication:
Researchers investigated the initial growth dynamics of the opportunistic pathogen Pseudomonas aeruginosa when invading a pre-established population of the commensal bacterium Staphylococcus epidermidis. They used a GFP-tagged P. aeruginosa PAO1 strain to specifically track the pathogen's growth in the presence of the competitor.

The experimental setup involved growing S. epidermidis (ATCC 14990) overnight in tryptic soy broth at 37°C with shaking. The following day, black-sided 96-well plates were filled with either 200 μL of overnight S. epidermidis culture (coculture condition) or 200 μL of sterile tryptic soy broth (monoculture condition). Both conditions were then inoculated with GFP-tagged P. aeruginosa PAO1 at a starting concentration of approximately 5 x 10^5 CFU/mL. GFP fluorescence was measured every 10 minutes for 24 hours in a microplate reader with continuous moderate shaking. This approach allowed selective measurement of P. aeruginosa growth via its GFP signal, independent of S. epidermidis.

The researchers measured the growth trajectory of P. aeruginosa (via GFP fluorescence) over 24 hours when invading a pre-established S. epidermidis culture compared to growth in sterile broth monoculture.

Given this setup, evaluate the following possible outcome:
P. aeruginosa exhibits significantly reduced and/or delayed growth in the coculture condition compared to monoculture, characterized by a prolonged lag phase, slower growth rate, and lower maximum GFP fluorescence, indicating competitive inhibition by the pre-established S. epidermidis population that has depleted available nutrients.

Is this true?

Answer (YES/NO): YES